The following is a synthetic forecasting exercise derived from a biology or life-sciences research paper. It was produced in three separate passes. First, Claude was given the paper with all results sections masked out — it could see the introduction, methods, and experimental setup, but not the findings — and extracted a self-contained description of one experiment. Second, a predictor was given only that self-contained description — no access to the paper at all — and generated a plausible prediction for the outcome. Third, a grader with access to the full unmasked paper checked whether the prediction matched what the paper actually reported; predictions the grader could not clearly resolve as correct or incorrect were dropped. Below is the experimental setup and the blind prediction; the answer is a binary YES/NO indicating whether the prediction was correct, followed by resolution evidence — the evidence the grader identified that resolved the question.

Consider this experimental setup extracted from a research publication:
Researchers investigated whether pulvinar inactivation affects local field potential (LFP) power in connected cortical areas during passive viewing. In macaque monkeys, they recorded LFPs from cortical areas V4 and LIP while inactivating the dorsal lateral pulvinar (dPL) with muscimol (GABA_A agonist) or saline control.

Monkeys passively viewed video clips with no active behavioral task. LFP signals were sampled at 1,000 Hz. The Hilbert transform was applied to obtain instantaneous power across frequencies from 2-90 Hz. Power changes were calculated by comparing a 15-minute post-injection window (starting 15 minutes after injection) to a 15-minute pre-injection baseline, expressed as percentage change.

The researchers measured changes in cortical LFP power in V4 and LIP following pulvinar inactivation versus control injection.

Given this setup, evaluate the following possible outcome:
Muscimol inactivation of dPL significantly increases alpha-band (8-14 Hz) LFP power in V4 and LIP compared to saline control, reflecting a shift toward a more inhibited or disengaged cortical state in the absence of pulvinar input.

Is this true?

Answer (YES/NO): NO